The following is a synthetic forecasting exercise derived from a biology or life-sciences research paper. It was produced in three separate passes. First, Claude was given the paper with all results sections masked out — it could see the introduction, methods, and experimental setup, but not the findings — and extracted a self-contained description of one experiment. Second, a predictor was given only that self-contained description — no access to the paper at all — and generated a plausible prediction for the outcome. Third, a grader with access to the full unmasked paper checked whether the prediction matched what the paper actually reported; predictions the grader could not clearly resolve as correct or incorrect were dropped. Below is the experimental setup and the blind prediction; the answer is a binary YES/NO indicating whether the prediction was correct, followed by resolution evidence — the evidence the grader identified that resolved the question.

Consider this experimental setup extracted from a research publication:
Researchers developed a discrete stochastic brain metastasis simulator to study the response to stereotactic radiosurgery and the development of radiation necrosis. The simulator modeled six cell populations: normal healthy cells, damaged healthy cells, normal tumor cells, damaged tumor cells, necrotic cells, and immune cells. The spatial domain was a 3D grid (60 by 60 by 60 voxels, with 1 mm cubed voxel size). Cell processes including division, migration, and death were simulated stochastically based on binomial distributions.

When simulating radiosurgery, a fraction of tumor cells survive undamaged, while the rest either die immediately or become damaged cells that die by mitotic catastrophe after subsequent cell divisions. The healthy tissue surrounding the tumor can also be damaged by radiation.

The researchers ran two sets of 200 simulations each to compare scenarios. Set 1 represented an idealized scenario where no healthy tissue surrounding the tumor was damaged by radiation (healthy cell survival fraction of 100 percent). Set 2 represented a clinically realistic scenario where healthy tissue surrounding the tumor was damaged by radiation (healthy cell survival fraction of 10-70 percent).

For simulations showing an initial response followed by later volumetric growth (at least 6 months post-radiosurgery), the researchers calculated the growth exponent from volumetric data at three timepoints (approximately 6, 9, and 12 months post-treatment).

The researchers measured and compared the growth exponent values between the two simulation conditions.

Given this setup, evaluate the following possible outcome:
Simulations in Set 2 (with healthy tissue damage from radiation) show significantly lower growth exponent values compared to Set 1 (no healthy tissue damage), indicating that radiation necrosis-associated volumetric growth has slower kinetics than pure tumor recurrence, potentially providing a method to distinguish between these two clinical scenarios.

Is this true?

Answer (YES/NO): NO